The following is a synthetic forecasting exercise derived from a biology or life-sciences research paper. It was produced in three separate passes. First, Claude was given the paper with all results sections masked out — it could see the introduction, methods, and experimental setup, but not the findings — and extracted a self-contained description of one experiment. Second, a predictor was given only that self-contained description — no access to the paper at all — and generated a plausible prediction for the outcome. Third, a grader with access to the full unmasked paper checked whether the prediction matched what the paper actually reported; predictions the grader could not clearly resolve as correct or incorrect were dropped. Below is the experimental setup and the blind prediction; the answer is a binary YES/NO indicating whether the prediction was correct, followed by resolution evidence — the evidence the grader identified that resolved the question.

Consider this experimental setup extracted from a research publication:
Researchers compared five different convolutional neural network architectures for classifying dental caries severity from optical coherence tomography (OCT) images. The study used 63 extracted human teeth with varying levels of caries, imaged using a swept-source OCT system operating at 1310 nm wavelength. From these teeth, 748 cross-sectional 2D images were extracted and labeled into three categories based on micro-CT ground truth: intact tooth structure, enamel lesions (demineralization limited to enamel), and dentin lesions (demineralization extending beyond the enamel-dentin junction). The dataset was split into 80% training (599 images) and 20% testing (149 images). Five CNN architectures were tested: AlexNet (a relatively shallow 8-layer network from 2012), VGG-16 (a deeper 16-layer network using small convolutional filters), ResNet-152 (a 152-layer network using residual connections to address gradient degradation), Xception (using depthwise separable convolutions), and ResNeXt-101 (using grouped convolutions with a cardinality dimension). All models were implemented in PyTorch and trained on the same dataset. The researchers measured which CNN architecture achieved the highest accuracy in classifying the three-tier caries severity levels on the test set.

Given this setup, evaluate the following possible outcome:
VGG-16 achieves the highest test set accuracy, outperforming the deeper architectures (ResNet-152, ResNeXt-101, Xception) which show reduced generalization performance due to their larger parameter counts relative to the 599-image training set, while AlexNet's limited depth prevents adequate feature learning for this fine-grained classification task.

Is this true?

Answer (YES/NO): NO